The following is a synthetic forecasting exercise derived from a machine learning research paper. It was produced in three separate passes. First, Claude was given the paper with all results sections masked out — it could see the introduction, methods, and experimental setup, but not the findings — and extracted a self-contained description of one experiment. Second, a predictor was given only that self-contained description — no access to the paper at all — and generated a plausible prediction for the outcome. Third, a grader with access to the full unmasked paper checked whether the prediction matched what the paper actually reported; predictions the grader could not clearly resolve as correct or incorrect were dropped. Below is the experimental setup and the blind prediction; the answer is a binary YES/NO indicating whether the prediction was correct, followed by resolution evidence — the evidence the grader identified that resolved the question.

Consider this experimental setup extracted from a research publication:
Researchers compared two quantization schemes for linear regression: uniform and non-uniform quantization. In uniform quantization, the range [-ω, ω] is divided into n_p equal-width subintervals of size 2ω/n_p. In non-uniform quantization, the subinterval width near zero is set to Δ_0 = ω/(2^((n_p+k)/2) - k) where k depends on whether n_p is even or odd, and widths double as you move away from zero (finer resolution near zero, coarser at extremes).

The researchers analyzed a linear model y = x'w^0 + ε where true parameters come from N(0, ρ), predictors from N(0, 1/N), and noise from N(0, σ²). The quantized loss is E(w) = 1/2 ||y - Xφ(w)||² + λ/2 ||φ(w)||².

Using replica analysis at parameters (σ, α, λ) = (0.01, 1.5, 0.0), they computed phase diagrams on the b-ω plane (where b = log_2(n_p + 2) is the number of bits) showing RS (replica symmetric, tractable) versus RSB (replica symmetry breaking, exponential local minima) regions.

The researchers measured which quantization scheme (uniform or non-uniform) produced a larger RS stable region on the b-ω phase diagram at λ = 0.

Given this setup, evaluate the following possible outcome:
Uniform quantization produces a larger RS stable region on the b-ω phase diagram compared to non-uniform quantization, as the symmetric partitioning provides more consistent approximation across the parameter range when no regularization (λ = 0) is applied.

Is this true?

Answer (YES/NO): NO